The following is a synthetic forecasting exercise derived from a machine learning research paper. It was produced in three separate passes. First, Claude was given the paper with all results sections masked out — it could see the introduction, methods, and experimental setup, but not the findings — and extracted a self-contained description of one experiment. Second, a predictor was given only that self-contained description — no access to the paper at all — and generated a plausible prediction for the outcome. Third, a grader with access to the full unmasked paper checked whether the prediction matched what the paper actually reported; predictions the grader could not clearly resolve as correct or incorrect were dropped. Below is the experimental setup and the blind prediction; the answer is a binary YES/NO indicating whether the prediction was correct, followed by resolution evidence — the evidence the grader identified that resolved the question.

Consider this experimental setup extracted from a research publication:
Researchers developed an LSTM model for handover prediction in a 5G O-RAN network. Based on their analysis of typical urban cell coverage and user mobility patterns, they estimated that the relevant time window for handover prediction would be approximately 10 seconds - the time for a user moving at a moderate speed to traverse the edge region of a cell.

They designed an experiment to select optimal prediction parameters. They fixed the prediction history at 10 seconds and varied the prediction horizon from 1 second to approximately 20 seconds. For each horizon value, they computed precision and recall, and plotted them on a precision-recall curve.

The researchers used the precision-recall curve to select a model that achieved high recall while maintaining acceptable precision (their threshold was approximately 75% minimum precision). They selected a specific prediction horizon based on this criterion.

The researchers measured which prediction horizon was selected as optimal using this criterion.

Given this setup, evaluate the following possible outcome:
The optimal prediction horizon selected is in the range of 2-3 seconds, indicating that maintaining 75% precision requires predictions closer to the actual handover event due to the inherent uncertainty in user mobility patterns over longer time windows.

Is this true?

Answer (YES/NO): NO